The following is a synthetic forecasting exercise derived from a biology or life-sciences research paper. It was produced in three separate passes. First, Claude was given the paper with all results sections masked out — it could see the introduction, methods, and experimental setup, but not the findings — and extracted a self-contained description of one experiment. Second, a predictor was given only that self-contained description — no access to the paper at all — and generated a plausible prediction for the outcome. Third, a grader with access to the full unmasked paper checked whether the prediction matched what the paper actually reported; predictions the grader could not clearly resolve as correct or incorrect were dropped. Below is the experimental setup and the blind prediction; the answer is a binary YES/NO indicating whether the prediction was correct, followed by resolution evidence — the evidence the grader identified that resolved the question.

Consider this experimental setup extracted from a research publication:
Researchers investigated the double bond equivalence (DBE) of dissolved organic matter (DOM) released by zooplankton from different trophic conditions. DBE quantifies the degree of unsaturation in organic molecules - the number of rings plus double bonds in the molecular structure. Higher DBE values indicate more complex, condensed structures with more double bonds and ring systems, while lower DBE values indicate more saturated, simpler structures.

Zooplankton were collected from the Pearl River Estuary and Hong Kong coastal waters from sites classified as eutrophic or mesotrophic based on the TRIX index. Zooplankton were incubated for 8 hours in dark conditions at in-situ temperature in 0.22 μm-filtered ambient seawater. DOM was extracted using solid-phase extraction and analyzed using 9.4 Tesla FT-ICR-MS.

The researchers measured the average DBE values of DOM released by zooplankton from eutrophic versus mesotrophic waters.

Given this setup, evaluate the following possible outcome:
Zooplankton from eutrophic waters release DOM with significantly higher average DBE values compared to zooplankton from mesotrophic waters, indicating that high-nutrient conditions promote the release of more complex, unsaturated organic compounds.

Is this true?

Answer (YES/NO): NO